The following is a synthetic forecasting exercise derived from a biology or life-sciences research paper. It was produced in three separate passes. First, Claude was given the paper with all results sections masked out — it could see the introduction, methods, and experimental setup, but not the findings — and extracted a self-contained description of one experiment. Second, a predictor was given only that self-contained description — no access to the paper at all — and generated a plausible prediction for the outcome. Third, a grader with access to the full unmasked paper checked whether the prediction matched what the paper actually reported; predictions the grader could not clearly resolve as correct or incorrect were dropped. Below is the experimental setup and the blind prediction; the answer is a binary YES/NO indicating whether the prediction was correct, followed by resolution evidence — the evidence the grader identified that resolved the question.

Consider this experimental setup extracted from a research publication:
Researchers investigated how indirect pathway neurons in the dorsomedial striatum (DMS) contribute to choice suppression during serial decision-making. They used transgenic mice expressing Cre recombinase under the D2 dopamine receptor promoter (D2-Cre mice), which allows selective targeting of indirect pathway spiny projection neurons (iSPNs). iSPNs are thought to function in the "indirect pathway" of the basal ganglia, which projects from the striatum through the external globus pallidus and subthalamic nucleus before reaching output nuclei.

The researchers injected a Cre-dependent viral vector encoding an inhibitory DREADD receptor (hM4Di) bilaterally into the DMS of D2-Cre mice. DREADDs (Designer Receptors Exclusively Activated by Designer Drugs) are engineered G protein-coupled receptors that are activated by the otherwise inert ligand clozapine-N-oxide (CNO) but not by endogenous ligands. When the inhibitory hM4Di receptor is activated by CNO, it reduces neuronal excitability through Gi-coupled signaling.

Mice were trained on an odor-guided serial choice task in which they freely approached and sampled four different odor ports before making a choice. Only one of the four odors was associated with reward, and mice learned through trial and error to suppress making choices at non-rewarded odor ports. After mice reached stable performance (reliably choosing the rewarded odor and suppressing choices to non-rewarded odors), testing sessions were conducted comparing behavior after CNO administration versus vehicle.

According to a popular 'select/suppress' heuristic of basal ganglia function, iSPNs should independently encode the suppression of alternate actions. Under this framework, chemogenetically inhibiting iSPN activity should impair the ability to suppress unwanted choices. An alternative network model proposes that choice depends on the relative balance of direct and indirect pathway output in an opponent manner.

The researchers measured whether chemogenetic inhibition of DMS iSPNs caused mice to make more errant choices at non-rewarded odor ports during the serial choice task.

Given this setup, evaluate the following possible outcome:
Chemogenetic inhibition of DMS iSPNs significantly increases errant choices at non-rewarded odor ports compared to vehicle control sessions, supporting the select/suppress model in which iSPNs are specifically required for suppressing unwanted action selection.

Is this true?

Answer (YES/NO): NO